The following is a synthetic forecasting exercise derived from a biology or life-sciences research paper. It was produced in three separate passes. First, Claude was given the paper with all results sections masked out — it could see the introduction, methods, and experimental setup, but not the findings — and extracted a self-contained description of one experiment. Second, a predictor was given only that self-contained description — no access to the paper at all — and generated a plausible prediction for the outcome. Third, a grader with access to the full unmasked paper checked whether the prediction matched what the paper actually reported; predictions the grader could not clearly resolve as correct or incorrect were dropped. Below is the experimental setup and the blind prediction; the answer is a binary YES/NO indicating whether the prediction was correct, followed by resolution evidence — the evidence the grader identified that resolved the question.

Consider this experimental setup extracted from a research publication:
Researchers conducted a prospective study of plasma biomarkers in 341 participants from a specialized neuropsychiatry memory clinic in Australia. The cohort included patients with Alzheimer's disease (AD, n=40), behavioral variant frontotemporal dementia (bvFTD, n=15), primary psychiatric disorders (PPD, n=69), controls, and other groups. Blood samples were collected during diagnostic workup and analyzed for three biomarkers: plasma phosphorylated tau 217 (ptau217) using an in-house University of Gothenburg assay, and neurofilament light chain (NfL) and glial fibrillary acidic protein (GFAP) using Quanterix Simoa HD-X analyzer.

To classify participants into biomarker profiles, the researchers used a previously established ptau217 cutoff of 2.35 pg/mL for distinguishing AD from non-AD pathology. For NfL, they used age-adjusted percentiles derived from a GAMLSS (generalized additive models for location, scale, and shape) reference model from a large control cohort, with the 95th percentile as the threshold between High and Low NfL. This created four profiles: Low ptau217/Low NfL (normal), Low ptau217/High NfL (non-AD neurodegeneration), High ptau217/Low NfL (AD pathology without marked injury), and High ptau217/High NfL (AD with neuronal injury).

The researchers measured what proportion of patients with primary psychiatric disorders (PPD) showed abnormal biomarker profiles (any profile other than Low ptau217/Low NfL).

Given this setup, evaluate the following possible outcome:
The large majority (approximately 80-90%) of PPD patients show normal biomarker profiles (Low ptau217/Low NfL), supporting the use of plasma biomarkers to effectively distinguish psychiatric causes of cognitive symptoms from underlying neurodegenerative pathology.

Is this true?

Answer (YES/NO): NO